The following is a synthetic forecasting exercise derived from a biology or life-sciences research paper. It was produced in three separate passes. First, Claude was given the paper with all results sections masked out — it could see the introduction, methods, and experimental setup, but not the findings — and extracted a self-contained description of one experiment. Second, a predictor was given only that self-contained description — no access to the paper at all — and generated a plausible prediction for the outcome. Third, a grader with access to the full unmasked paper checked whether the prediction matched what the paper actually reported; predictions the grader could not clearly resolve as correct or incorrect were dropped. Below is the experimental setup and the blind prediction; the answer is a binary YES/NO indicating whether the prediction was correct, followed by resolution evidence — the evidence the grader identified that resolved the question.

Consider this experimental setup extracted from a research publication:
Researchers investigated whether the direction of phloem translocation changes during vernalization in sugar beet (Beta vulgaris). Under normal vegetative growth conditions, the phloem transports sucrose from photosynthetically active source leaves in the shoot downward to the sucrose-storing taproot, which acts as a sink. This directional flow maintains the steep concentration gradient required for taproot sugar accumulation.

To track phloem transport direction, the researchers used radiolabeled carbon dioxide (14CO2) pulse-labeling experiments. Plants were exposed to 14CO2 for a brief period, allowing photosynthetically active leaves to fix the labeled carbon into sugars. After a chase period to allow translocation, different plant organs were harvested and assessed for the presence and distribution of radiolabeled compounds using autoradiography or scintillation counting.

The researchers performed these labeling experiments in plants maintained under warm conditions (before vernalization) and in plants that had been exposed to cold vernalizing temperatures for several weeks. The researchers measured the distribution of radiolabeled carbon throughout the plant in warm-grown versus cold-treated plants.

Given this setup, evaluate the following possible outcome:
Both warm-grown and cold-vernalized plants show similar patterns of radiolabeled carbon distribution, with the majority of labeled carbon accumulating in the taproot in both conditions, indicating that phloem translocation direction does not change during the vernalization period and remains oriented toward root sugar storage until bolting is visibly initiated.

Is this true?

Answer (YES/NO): NO